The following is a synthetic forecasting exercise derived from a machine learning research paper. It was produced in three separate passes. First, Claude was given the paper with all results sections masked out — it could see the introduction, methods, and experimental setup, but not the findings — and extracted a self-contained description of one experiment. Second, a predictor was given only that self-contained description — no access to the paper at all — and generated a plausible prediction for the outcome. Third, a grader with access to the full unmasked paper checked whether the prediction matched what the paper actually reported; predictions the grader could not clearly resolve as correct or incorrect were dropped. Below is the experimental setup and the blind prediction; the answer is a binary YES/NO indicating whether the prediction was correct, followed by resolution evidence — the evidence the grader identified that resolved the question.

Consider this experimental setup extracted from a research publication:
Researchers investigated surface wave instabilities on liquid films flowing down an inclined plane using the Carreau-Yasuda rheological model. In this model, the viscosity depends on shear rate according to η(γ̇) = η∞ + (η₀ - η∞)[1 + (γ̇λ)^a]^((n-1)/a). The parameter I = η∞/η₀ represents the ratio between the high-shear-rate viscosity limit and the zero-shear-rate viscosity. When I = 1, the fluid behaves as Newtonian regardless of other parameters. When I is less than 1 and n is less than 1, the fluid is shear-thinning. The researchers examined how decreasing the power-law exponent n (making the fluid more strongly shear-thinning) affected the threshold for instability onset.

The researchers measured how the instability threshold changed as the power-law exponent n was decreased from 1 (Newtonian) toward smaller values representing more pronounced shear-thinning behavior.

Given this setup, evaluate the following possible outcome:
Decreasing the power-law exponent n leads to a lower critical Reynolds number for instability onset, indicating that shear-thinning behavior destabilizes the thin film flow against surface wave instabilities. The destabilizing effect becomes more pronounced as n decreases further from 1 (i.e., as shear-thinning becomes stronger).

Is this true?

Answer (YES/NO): YES